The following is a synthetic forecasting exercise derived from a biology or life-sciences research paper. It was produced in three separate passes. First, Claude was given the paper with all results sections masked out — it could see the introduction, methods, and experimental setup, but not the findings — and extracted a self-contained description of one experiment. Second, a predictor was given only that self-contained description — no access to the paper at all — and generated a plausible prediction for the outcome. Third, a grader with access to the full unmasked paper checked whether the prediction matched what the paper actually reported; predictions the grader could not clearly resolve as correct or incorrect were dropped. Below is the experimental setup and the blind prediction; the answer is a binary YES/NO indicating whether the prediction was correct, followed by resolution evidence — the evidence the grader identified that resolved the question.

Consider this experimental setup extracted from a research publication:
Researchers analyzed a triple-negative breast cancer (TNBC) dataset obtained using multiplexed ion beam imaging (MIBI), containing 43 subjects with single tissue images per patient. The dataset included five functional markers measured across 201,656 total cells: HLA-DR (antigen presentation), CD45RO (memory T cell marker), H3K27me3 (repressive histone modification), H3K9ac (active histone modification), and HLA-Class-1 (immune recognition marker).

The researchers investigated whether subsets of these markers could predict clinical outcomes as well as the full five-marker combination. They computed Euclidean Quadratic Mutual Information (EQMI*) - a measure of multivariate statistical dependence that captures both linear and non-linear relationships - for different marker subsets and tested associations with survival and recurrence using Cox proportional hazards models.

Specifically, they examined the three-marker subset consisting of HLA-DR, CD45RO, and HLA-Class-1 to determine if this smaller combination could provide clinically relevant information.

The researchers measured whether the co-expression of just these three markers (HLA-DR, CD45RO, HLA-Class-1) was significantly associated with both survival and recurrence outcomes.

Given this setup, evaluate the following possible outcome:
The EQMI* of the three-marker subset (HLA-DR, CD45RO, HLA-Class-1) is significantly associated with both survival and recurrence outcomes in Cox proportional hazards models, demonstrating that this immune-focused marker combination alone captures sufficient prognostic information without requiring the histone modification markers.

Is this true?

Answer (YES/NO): YES